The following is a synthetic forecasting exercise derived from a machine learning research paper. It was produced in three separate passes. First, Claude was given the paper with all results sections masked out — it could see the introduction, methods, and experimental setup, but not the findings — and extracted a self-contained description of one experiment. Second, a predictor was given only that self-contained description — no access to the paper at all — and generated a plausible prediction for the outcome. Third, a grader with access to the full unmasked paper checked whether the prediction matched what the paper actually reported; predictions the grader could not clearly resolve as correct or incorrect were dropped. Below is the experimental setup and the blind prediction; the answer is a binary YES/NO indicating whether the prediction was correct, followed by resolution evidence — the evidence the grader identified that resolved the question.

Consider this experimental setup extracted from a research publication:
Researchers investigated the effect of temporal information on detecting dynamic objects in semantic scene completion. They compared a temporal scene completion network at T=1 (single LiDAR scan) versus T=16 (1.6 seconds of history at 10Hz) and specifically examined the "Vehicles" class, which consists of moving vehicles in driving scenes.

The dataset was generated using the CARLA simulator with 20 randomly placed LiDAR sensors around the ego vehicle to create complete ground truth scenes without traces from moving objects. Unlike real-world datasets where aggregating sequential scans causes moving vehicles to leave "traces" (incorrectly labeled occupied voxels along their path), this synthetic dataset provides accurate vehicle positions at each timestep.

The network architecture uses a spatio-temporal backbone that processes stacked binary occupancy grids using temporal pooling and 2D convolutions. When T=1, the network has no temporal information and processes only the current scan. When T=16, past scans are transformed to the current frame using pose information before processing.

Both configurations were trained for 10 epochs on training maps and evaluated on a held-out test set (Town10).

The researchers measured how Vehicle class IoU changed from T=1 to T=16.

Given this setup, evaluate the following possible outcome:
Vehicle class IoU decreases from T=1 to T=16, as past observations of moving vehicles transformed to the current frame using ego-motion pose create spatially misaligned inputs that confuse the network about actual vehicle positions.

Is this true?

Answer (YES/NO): YES